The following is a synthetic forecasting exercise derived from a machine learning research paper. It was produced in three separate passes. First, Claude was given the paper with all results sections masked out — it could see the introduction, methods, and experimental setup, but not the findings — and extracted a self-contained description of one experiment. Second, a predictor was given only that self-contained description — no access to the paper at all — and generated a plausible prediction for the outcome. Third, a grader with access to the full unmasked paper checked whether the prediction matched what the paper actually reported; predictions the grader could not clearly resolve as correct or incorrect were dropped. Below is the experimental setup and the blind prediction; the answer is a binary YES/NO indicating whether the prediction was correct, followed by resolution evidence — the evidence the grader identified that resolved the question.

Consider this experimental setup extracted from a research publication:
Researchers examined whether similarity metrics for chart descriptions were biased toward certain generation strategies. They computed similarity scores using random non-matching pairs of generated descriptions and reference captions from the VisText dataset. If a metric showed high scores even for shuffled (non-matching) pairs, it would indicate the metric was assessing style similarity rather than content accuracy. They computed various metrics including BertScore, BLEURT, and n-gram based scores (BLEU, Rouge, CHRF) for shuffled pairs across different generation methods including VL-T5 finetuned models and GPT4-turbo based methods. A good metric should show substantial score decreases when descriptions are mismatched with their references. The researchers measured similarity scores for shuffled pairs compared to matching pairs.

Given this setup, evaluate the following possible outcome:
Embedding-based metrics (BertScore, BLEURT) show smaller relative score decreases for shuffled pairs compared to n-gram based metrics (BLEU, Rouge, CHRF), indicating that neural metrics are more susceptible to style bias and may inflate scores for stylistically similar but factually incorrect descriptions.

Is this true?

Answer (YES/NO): NO